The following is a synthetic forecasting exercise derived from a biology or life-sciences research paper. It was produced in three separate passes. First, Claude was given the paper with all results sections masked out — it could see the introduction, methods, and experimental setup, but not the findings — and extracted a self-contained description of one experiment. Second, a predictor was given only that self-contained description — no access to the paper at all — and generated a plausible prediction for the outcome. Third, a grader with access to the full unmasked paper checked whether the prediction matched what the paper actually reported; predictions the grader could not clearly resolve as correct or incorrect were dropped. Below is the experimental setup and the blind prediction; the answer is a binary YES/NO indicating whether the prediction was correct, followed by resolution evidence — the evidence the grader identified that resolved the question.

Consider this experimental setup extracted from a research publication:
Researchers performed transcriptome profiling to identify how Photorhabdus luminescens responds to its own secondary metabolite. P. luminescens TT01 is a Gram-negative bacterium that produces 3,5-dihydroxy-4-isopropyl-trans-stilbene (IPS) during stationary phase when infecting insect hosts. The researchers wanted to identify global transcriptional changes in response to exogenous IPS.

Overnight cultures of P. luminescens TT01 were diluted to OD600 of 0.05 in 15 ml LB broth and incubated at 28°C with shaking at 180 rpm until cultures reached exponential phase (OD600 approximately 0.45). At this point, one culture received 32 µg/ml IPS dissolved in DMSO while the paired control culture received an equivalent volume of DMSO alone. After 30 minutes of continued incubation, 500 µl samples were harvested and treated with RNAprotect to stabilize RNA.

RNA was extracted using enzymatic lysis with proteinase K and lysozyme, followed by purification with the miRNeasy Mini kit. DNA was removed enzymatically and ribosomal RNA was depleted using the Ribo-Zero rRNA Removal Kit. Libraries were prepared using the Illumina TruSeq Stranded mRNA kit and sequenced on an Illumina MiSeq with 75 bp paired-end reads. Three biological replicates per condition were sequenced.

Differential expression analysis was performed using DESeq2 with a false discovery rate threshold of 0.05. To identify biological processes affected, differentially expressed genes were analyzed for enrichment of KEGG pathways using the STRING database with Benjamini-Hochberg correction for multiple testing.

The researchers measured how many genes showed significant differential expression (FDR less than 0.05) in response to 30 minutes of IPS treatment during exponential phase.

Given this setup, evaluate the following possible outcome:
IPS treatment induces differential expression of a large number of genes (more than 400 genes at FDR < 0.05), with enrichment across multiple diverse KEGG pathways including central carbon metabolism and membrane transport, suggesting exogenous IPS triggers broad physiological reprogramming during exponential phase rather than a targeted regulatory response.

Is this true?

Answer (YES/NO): YES